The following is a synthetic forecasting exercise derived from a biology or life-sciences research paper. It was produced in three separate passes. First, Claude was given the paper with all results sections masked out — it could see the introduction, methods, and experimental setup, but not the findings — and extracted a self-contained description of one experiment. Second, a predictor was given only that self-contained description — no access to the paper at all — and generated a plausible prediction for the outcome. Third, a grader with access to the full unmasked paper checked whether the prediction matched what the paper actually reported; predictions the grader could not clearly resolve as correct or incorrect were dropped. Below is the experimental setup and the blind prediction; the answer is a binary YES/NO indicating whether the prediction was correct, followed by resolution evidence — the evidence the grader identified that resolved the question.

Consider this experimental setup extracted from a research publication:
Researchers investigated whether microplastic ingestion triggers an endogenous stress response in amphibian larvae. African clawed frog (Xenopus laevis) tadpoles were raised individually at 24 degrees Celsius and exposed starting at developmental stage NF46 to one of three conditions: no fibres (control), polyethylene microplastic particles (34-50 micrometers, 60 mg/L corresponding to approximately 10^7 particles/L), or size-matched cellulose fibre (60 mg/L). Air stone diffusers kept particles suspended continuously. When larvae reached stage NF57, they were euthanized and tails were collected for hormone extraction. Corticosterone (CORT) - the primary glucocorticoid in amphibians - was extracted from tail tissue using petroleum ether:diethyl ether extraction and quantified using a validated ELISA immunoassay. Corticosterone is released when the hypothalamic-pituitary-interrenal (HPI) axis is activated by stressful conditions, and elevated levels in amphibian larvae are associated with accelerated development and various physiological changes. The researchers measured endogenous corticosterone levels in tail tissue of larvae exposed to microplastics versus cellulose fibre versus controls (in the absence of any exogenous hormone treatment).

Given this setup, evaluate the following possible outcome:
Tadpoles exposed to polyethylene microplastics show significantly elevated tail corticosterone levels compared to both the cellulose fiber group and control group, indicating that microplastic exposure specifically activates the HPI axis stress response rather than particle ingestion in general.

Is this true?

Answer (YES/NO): NO